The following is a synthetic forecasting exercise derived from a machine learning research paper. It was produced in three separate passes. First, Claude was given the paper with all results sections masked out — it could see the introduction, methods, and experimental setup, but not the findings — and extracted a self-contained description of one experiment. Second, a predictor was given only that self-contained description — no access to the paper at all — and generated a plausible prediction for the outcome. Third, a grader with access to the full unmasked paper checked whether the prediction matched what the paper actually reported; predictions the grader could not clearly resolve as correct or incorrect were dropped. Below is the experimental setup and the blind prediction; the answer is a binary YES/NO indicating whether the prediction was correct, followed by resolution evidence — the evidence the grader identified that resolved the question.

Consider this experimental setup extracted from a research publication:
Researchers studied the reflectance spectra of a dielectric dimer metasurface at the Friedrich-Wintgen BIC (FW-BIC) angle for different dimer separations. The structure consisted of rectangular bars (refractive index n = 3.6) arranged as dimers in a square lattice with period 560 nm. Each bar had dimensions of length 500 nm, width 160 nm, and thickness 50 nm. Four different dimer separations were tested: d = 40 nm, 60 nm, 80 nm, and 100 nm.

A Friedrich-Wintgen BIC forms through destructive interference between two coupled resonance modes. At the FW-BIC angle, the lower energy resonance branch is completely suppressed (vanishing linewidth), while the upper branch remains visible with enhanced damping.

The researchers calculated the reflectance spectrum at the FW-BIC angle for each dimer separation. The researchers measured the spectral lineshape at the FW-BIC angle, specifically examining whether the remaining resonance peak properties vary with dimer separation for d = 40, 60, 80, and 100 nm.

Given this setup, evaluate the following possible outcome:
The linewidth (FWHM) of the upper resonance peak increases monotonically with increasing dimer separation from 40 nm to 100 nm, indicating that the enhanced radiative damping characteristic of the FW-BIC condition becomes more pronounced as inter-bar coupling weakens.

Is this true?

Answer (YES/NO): NO